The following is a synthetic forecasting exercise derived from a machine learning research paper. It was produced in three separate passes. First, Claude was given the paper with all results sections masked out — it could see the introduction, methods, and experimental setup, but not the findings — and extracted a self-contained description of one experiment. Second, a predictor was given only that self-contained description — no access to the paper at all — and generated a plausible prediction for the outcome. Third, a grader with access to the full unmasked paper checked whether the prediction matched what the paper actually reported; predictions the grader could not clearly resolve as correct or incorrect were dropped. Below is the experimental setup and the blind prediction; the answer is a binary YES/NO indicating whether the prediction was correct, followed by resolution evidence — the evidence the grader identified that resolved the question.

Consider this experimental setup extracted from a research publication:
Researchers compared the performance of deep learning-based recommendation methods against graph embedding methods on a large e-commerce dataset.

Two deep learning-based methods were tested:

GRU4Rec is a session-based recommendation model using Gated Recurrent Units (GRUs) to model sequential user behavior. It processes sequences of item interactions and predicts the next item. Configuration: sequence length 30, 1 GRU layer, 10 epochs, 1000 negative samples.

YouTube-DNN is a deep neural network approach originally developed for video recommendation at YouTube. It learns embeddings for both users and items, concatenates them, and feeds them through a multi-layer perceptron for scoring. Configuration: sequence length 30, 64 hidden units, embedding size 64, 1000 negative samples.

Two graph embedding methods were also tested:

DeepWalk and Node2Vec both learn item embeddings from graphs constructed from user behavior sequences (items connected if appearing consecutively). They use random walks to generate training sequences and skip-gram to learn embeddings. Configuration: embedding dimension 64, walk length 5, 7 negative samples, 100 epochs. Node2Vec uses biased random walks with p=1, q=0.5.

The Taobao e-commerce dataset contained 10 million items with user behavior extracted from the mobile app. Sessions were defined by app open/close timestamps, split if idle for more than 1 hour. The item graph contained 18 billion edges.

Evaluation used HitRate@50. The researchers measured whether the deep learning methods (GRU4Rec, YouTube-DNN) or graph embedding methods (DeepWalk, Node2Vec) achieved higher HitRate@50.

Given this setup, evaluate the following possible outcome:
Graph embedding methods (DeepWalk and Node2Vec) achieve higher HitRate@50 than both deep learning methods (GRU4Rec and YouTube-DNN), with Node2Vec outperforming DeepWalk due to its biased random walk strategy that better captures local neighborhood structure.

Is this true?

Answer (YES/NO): YES